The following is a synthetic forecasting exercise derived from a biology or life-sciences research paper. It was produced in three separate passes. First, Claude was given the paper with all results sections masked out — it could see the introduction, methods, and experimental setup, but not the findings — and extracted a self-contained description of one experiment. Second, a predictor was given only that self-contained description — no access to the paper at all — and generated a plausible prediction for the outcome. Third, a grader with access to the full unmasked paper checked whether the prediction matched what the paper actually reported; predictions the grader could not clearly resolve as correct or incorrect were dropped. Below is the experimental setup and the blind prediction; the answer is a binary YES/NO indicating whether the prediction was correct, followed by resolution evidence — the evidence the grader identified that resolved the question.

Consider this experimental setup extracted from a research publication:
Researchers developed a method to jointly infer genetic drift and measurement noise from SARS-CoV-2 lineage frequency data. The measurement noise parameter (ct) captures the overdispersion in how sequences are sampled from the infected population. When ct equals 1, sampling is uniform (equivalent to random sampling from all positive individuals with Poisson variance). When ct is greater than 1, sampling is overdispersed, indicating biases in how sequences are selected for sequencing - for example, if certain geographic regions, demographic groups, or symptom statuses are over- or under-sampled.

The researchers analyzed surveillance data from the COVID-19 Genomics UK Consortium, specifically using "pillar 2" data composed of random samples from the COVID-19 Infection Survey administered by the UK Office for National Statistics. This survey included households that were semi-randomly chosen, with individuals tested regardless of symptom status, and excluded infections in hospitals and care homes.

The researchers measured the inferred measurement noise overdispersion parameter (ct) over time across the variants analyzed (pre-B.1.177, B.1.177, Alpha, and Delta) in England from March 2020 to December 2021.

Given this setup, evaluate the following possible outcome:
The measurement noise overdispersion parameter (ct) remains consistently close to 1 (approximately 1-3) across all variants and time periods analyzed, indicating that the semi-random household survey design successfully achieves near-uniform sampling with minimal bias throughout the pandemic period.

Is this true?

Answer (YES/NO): NO